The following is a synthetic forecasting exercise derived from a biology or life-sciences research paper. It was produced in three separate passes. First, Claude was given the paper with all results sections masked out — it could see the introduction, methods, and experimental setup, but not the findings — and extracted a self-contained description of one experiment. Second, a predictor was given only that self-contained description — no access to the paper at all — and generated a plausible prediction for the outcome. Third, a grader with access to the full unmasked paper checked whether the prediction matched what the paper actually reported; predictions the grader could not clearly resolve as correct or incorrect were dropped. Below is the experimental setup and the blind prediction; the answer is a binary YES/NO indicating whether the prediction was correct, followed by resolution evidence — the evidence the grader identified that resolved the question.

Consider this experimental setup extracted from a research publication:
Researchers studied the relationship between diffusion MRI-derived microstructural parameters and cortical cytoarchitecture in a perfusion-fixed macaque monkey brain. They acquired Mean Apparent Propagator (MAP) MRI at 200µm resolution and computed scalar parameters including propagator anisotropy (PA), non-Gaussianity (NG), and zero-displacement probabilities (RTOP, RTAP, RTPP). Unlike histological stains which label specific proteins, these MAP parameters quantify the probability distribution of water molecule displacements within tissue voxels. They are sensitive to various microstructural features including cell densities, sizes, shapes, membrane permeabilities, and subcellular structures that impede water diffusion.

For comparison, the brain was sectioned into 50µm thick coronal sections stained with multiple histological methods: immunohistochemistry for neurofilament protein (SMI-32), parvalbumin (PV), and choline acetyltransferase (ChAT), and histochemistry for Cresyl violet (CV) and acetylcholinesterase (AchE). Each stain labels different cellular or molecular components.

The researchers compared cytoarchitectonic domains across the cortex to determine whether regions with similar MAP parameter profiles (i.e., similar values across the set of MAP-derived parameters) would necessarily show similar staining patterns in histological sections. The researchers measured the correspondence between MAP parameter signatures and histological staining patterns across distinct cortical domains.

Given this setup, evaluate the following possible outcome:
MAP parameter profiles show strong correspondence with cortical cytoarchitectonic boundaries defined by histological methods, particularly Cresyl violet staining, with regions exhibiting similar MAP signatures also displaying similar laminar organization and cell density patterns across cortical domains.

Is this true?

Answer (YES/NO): NO